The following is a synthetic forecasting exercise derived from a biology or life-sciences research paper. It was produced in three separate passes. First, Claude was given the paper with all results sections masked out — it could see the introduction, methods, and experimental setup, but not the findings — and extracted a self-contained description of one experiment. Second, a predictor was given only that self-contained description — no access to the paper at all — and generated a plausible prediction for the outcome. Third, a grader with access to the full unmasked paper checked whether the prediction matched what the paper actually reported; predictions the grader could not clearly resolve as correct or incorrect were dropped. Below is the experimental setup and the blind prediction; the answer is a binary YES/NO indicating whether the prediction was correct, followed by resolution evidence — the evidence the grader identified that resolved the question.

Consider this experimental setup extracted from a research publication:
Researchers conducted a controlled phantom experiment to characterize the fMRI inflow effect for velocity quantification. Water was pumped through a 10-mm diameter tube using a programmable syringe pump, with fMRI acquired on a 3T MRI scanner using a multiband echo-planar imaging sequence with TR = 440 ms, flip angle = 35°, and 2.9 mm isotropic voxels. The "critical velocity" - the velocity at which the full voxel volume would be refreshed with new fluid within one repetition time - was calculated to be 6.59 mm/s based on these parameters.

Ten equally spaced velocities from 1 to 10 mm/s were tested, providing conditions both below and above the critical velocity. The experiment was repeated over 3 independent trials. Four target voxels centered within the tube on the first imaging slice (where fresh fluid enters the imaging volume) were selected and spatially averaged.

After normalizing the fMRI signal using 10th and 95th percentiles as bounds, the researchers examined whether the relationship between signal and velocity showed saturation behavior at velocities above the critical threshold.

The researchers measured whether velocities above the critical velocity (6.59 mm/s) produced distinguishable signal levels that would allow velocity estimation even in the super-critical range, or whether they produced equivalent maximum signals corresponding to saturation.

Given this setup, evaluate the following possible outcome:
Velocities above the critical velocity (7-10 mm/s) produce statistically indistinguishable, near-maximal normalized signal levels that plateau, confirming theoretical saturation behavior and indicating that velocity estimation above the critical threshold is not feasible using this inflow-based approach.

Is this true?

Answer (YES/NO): YES